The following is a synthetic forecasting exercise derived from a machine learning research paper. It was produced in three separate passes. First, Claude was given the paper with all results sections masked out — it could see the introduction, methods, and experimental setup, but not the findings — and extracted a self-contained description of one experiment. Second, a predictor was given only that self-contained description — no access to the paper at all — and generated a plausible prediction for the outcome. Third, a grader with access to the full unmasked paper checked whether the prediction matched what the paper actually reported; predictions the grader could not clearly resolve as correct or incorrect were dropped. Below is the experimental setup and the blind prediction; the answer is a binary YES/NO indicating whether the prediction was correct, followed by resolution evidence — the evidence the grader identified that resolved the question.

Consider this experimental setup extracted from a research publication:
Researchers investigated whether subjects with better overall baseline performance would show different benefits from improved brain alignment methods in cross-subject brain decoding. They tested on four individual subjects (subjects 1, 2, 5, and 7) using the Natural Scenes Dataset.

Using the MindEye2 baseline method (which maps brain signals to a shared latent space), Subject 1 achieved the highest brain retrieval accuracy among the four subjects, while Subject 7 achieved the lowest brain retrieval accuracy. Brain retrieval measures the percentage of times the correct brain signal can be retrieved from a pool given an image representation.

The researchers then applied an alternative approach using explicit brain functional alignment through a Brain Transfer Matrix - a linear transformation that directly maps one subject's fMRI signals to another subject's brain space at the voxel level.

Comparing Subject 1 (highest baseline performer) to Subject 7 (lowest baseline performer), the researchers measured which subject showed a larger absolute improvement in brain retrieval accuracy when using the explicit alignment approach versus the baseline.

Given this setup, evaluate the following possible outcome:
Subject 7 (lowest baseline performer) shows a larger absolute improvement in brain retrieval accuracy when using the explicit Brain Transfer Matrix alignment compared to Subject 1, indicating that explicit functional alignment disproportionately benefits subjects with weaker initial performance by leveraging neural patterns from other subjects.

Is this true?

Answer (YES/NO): YES